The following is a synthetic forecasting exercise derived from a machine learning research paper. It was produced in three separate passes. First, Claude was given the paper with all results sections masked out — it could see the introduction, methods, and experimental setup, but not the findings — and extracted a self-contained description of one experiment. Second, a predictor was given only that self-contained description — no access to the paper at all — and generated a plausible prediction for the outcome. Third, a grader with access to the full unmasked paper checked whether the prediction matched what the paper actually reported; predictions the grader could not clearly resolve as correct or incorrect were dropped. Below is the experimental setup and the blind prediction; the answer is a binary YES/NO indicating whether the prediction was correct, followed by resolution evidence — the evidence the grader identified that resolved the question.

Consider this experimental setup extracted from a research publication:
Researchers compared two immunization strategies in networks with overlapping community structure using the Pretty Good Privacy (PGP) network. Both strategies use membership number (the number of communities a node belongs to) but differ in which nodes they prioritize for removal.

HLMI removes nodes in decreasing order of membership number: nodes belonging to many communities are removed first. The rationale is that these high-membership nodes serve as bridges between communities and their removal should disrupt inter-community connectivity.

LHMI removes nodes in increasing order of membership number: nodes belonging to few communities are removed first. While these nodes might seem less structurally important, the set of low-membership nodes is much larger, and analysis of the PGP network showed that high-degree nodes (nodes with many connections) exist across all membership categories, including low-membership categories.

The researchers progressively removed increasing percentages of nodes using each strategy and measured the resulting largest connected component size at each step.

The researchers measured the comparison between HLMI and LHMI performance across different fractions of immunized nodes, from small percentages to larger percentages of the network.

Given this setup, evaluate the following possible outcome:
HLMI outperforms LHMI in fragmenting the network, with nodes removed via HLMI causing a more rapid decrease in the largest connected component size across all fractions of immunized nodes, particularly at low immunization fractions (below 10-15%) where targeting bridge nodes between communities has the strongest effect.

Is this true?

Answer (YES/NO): NO